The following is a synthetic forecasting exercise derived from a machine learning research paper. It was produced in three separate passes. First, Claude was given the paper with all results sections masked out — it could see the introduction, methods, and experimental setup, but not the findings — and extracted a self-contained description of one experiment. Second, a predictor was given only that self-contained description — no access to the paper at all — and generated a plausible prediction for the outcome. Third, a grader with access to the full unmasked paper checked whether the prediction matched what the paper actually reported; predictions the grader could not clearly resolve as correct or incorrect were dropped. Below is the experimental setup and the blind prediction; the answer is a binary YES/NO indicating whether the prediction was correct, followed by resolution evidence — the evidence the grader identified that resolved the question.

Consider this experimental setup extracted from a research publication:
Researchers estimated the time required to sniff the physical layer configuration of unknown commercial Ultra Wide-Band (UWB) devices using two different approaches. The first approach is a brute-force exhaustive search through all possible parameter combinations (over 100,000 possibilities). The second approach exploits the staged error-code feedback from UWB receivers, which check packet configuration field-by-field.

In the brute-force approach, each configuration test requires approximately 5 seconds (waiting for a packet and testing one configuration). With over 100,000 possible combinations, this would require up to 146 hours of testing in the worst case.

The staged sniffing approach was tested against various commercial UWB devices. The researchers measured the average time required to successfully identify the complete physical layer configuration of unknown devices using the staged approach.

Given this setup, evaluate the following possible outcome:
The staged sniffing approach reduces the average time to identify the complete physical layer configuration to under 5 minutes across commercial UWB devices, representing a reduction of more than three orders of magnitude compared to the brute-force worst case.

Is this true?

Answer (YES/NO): YES